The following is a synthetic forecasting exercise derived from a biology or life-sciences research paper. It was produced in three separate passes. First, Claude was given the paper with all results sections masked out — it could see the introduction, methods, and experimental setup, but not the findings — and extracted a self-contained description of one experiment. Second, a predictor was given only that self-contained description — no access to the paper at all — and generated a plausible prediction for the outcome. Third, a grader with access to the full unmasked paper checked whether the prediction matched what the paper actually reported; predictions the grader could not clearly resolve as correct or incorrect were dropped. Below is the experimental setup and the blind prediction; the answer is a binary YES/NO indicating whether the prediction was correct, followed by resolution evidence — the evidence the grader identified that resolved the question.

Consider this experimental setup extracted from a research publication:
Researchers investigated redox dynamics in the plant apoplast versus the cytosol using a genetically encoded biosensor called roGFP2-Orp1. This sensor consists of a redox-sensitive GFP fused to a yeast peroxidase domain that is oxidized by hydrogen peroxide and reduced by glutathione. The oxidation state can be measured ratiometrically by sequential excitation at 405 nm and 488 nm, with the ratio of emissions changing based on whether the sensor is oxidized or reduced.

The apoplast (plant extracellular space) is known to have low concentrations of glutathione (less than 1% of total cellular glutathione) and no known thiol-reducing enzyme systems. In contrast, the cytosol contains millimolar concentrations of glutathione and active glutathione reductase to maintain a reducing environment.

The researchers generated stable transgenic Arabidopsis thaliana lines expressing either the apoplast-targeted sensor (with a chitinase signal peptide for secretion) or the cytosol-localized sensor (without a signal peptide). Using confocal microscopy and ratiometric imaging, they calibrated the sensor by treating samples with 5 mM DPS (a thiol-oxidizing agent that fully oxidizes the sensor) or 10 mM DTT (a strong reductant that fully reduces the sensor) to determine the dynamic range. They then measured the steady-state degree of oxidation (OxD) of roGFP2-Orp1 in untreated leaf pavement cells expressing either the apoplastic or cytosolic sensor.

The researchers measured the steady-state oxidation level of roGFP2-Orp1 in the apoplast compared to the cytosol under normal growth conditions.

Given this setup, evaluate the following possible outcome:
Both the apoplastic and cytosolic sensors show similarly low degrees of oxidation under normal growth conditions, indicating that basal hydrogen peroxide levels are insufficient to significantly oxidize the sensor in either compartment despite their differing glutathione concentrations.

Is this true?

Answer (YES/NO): NO